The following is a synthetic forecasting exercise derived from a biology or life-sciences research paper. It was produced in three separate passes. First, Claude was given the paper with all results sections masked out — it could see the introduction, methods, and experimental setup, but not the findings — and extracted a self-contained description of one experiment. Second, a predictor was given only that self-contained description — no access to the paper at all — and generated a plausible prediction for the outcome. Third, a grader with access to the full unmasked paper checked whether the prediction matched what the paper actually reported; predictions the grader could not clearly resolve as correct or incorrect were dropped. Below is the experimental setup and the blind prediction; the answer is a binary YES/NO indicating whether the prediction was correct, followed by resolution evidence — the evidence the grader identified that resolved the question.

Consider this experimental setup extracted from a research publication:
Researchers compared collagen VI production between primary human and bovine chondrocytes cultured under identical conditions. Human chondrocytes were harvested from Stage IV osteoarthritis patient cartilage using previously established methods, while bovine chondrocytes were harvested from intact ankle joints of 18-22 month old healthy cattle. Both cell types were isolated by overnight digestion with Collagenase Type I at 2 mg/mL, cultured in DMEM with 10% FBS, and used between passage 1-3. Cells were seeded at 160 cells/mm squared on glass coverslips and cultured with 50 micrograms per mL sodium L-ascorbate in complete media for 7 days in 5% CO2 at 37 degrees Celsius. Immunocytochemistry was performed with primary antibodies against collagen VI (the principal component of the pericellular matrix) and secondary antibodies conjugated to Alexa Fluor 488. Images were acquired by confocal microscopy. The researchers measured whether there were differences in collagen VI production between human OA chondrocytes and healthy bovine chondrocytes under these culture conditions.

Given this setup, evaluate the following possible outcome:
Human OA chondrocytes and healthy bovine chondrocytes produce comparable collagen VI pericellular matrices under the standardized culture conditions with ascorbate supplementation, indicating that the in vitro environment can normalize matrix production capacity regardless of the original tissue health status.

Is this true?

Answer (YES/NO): YES